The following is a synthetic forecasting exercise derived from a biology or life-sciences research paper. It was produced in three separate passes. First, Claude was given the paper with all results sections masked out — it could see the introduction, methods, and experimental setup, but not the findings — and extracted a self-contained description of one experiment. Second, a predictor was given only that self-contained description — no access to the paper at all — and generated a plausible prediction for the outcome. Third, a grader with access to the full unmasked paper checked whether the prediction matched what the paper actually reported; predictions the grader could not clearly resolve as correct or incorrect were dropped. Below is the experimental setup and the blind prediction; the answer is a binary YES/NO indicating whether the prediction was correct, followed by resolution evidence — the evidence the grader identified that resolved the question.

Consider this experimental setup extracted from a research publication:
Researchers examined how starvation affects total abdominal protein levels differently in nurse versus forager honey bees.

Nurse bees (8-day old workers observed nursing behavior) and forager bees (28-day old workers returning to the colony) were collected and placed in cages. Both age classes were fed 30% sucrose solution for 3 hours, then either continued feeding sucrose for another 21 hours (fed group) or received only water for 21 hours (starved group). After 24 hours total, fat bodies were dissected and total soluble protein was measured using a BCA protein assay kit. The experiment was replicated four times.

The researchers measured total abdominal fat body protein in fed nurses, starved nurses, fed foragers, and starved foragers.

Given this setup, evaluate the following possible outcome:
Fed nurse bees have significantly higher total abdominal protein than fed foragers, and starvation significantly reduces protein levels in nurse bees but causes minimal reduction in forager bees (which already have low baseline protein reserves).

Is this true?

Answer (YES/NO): NO